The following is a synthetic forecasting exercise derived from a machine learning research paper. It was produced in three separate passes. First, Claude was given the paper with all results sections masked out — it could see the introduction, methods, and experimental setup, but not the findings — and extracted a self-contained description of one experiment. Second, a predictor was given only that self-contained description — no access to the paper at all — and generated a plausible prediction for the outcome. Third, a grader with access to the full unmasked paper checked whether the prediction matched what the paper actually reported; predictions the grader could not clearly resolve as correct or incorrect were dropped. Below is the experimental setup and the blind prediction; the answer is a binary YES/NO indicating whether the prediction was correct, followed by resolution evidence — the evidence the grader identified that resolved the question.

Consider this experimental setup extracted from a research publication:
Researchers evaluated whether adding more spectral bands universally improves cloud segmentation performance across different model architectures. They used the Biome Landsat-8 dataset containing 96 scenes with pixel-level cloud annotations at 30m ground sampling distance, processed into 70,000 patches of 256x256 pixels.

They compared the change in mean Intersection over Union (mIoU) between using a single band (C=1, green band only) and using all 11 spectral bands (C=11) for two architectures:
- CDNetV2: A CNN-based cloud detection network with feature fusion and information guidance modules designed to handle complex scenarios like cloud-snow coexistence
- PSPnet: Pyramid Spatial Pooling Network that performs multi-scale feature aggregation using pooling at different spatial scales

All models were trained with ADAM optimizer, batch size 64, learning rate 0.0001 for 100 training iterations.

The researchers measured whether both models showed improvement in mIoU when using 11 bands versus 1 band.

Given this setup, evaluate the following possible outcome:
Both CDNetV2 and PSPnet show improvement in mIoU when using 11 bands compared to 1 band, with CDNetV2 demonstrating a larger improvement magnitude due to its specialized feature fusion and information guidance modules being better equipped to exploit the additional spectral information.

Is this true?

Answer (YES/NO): NO